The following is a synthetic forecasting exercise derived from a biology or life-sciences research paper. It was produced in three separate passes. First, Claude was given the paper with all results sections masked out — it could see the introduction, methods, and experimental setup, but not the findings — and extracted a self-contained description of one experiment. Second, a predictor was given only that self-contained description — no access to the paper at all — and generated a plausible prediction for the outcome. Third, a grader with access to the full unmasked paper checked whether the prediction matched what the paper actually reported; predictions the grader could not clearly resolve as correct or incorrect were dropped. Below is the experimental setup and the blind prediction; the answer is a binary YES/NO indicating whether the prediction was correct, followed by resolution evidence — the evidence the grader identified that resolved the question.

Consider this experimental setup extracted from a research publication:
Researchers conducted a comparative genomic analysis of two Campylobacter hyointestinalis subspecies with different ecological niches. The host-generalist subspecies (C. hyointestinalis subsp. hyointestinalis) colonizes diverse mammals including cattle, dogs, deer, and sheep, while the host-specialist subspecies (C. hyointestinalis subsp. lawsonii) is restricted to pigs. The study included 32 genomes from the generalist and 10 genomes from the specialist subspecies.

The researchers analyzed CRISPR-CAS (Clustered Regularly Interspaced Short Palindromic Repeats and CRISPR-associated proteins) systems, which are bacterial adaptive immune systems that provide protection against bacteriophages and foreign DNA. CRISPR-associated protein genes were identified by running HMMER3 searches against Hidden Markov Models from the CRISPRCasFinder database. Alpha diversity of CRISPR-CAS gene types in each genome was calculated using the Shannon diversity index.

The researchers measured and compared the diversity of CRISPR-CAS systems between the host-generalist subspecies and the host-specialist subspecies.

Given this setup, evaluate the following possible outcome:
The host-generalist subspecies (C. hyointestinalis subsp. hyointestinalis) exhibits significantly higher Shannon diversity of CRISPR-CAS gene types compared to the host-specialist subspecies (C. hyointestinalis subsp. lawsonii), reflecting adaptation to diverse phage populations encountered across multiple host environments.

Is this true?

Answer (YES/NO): YES